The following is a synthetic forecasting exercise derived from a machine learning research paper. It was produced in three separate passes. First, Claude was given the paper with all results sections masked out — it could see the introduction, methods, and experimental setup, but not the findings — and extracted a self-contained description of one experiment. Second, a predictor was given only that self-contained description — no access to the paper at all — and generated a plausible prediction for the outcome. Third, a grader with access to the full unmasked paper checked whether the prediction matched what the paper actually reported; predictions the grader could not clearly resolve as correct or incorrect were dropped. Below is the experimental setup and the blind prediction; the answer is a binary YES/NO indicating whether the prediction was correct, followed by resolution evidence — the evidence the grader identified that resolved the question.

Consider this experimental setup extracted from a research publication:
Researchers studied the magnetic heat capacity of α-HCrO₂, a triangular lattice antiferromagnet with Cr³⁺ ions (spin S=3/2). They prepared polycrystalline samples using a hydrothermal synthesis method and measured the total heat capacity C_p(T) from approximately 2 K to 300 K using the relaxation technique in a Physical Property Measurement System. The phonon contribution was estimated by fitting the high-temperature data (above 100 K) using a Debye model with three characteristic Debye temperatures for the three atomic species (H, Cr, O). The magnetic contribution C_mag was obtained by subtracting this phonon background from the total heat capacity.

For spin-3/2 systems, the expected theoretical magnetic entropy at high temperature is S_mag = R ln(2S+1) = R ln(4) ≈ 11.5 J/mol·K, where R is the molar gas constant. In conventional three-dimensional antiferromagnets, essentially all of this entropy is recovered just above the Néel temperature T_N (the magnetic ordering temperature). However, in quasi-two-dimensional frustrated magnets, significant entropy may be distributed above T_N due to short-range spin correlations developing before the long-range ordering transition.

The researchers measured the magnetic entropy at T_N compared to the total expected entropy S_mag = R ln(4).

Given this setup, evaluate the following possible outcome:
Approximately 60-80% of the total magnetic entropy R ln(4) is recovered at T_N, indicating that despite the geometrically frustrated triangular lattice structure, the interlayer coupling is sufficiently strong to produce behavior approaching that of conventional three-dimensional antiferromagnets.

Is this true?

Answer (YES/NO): NO